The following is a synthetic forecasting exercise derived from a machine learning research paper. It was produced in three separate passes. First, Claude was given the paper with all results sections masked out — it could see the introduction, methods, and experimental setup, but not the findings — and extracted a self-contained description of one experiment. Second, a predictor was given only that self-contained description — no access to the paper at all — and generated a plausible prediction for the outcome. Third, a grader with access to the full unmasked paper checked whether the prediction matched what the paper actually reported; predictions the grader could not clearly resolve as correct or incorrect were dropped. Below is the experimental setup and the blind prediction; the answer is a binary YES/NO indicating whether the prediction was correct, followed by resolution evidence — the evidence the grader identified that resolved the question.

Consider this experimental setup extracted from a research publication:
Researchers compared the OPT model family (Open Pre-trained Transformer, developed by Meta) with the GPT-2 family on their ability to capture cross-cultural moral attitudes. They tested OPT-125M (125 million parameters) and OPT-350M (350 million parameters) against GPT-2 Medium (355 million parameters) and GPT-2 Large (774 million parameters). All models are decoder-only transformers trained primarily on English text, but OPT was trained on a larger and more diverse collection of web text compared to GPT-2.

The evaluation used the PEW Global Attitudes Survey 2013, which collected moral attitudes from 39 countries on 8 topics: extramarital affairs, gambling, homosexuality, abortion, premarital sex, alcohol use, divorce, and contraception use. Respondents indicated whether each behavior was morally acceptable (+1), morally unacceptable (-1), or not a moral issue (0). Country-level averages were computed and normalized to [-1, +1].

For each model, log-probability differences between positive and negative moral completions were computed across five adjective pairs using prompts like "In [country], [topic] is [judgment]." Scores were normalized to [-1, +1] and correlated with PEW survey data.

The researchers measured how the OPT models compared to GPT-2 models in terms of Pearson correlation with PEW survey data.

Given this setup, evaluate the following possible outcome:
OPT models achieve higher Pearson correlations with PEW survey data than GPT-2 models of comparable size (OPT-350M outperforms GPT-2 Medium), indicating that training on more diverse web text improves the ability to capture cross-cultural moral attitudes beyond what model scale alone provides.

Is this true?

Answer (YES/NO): NO